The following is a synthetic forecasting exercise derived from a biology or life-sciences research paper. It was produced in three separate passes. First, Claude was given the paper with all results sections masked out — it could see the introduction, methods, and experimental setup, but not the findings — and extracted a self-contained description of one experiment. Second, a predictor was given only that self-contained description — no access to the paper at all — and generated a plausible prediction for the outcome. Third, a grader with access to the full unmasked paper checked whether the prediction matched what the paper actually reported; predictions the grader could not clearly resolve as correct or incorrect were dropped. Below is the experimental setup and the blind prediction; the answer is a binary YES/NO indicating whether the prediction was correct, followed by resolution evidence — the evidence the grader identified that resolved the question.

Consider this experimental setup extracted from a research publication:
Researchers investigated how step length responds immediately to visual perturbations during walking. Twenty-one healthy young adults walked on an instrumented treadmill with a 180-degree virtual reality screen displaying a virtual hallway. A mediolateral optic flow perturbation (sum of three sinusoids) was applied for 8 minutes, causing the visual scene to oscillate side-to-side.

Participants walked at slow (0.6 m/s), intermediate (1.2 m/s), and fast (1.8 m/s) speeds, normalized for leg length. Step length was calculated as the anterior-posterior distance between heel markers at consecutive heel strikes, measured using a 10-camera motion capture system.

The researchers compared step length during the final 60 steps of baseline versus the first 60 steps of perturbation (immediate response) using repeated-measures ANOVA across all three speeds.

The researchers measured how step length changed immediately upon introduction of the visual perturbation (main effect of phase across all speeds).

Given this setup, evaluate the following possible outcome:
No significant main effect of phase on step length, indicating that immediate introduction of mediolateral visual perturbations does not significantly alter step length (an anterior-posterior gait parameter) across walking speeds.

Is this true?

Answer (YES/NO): NO